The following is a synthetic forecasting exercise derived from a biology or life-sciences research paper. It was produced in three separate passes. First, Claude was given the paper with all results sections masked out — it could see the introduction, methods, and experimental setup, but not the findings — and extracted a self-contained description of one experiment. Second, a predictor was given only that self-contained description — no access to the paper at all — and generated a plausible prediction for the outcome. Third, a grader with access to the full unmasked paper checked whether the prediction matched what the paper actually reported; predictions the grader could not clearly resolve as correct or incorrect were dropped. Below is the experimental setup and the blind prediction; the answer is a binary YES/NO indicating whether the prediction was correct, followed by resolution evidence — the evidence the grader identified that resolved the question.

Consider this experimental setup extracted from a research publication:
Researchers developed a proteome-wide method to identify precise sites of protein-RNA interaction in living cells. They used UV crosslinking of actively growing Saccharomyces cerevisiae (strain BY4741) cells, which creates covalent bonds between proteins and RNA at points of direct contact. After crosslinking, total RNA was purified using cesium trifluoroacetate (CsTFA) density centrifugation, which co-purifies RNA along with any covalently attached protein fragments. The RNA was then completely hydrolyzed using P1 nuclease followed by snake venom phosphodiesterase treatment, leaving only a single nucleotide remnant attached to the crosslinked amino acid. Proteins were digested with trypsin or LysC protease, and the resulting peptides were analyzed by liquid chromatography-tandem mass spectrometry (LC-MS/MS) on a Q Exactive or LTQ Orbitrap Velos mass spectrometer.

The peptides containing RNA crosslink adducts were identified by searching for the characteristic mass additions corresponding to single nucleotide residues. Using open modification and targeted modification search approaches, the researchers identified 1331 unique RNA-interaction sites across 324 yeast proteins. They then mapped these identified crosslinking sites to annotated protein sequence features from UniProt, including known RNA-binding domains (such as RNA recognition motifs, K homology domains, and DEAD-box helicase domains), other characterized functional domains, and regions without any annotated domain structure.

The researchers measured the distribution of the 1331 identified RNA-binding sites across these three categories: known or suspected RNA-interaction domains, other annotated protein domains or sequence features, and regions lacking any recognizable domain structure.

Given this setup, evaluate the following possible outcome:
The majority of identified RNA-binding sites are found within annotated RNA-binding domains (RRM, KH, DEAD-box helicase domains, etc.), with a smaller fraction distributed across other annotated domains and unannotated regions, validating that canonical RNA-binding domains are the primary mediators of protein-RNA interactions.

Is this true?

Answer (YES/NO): NO